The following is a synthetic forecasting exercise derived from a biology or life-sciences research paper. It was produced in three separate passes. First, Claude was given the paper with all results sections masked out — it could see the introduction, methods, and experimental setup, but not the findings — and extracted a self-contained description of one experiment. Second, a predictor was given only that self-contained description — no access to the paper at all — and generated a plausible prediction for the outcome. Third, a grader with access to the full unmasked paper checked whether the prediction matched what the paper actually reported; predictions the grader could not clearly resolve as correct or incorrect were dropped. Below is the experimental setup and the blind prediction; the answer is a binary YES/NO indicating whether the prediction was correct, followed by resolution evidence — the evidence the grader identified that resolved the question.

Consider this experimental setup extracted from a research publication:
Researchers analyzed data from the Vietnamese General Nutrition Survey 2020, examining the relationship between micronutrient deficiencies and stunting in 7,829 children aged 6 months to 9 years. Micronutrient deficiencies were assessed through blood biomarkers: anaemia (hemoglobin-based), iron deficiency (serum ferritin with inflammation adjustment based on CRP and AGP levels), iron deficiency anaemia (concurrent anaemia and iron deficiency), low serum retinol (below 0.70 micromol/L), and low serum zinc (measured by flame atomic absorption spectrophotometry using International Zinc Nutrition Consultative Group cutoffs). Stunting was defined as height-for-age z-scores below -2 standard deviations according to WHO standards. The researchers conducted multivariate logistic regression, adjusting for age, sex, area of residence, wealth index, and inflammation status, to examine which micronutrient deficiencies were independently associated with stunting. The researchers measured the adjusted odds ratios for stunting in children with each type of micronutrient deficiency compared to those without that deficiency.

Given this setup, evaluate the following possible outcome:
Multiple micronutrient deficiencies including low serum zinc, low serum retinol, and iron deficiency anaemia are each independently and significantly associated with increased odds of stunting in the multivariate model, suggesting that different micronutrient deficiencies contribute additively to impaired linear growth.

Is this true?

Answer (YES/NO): NO